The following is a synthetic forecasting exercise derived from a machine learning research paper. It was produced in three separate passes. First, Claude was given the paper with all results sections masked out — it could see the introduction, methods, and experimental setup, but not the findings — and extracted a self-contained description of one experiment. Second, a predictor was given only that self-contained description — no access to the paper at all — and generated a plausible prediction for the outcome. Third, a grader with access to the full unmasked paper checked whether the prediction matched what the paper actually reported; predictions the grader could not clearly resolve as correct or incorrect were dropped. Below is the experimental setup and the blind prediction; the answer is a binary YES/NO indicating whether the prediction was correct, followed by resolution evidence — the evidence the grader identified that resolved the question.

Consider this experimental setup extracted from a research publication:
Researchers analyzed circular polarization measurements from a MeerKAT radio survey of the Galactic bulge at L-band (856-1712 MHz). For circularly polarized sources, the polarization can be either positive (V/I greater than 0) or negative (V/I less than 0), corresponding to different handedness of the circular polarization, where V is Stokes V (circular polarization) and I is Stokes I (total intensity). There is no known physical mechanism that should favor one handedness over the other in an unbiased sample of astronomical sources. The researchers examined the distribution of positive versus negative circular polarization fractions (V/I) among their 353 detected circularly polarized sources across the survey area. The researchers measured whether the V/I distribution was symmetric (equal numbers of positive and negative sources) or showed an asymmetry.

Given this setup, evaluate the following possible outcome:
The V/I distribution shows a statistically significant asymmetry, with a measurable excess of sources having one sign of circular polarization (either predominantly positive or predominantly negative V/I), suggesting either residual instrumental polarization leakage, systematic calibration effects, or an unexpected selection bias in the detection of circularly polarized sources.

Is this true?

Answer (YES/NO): YES